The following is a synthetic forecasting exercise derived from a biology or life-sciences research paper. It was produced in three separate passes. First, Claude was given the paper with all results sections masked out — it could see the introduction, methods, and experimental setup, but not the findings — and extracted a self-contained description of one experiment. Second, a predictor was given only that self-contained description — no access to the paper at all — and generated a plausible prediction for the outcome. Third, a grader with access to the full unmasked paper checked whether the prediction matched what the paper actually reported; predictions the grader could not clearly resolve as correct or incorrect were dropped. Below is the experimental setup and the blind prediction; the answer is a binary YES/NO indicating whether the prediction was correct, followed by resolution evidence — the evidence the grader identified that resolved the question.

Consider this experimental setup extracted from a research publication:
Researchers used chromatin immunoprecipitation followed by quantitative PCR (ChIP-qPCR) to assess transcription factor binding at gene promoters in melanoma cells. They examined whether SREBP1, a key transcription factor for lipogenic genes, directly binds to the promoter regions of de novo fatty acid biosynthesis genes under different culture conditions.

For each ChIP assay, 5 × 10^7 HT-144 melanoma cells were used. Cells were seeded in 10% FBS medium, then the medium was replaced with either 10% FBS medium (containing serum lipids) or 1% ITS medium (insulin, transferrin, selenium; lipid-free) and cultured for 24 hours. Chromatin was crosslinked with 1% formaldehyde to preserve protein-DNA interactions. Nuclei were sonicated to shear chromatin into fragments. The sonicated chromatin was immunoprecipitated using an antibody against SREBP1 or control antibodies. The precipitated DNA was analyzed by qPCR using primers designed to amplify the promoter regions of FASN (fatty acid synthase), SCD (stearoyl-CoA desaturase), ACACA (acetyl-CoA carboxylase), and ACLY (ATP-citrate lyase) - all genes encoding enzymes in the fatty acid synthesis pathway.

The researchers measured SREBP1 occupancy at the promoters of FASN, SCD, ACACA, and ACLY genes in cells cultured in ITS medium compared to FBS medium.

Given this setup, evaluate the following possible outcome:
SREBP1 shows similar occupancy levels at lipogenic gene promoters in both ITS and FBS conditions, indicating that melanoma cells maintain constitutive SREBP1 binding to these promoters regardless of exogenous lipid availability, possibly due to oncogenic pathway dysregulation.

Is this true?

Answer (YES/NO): NO